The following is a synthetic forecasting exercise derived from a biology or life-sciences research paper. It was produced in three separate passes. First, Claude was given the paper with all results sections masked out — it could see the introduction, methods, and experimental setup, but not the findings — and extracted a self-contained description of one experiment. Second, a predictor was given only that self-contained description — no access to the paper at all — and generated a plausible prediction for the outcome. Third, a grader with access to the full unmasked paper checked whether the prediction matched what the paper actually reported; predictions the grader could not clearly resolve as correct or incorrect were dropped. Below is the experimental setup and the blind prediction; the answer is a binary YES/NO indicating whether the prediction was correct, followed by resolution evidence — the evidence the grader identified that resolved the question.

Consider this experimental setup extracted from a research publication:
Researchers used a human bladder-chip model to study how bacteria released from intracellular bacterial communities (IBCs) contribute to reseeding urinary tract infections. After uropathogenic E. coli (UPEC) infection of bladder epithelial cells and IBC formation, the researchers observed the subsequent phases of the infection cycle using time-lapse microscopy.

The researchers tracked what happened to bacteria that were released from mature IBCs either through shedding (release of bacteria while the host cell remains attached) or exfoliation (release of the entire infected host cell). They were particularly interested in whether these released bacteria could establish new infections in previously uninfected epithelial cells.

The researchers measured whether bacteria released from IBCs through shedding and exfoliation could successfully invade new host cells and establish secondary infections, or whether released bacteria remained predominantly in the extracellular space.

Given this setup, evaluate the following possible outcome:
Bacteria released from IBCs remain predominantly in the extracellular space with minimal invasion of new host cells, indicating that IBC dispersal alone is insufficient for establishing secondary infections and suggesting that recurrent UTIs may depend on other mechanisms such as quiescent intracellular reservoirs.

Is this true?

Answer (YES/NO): NO